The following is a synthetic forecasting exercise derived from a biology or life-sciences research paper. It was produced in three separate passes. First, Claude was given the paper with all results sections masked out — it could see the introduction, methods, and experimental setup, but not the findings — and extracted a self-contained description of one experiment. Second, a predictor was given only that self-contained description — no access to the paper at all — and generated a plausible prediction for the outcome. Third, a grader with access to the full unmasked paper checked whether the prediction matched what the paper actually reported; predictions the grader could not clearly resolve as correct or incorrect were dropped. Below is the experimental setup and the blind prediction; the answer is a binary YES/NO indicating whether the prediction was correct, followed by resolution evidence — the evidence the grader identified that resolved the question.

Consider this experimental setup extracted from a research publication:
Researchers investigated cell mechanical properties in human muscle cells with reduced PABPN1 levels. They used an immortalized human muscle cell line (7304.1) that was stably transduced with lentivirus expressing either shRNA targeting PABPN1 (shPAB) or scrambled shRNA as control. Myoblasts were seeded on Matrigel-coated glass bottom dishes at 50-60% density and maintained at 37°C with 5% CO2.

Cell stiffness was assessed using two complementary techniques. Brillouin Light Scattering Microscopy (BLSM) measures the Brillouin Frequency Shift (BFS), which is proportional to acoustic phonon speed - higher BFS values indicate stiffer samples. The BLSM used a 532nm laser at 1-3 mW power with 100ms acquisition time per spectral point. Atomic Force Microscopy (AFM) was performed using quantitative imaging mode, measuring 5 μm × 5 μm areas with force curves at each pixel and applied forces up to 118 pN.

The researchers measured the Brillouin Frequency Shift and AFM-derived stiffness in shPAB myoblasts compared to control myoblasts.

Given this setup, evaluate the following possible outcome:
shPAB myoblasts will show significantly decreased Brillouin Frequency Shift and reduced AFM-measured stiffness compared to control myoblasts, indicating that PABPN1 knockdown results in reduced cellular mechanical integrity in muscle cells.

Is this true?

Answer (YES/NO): YES